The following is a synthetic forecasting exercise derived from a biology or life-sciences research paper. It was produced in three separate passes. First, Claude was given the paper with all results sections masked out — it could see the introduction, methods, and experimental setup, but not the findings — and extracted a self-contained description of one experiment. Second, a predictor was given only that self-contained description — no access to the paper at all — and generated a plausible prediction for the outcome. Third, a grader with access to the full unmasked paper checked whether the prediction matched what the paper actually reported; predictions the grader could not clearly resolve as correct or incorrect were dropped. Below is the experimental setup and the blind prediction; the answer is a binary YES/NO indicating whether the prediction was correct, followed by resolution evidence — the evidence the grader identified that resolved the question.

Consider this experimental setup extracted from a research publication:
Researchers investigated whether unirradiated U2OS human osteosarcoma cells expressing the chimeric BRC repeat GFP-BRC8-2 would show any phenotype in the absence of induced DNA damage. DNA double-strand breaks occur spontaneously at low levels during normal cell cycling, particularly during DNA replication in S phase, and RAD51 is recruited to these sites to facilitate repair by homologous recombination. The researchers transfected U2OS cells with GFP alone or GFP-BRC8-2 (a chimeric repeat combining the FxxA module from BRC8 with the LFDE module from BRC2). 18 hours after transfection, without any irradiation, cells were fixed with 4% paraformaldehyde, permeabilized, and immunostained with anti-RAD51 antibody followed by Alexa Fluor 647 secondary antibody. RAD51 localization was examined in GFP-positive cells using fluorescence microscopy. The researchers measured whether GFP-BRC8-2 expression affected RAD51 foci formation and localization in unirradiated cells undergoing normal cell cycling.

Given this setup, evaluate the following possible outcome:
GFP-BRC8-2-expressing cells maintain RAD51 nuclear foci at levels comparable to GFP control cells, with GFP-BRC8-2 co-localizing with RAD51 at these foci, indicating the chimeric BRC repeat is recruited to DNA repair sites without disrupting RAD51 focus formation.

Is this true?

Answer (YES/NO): NO